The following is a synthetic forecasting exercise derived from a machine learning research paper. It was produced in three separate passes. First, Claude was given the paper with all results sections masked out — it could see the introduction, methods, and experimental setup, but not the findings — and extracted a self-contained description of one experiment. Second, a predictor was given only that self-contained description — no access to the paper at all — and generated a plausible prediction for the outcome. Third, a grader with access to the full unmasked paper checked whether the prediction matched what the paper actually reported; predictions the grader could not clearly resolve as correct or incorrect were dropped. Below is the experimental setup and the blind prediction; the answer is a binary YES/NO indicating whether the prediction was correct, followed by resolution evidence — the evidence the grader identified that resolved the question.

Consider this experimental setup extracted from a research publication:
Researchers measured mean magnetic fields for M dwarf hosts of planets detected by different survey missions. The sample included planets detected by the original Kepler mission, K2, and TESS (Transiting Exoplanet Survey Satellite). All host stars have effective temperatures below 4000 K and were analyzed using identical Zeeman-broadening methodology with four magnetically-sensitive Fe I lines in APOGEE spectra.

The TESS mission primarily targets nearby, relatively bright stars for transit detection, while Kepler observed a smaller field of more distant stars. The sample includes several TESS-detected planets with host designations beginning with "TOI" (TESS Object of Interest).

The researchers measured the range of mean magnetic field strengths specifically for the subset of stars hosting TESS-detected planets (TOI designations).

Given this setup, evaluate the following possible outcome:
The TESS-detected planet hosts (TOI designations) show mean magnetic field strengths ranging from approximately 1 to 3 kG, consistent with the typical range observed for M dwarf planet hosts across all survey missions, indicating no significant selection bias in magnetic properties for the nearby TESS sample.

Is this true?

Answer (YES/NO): NO